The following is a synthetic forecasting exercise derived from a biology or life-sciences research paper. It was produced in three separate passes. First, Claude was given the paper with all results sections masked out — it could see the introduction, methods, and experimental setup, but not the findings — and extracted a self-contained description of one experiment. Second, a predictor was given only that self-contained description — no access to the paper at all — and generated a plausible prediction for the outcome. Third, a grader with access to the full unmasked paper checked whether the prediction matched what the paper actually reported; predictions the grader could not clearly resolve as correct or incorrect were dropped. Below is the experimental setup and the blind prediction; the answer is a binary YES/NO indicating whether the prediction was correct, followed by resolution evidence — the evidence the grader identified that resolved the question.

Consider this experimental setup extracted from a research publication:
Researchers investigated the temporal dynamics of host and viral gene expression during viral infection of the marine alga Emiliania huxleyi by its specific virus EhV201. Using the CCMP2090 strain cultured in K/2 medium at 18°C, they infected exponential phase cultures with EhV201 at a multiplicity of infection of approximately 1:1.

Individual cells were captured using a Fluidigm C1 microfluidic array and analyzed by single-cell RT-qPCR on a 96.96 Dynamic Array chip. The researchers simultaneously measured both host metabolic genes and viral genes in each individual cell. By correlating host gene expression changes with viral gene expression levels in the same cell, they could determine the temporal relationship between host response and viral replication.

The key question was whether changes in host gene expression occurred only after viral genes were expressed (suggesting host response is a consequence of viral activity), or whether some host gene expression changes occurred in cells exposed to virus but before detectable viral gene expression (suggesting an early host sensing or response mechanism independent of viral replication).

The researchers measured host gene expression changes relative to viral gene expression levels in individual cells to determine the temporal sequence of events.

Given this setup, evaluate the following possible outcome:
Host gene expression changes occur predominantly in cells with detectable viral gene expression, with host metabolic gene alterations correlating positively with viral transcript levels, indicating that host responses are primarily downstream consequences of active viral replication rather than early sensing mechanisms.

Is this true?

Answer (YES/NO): NO